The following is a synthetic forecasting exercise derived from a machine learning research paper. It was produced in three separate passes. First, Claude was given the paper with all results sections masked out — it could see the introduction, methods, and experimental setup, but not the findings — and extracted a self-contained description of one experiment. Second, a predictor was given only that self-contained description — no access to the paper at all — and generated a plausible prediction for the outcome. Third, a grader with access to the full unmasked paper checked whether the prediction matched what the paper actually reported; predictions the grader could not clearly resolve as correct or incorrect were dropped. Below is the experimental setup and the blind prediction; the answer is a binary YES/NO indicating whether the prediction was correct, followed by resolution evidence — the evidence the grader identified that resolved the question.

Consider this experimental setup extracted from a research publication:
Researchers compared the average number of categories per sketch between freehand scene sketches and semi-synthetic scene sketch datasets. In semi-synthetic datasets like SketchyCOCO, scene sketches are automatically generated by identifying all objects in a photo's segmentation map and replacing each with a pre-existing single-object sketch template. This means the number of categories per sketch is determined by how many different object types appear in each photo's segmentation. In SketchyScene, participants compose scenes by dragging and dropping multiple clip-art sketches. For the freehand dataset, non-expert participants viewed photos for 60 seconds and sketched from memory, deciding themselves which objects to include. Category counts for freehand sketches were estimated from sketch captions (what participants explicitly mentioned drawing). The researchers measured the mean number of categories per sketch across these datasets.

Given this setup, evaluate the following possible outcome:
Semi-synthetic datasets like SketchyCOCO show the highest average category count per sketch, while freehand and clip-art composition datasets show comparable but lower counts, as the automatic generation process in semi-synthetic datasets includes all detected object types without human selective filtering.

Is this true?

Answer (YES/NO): NO